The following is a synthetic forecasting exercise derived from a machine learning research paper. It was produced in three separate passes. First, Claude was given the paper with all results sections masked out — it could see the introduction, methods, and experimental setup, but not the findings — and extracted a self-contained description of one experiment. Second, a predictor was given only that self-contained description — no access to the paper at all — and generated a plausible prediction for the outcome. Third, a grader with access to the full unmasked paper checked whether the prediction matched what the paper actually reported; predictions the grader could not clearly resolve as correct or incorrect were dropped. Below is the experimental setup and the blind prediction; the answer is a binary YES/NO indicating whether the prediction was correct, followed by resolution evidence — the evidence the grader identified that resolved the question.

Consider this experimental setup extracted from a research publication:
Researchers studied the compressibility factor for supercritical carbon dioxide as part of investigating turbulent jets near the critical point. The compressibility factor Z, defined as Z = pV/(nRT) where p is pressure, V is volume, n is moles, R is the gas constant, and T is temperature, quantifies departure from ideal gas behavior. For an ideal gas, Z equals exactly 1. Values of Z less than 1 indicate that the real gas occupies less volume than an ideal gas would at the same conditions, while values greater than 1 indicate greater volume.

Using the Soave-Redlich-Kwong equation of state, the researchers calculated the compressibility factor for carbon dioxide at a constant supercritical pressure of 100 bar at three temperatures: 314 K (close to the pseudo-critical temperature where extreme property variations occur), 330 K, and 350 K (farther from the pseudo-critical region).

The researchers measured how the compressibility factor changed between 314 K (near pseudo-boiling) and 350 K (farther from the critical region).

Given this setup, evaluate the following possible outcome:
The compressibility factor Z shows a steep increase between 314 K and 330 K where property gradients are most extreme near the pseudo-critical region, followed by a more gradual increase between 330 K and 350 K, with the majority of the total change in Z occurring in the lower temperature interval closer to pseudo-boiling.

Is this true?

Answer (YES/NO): YES